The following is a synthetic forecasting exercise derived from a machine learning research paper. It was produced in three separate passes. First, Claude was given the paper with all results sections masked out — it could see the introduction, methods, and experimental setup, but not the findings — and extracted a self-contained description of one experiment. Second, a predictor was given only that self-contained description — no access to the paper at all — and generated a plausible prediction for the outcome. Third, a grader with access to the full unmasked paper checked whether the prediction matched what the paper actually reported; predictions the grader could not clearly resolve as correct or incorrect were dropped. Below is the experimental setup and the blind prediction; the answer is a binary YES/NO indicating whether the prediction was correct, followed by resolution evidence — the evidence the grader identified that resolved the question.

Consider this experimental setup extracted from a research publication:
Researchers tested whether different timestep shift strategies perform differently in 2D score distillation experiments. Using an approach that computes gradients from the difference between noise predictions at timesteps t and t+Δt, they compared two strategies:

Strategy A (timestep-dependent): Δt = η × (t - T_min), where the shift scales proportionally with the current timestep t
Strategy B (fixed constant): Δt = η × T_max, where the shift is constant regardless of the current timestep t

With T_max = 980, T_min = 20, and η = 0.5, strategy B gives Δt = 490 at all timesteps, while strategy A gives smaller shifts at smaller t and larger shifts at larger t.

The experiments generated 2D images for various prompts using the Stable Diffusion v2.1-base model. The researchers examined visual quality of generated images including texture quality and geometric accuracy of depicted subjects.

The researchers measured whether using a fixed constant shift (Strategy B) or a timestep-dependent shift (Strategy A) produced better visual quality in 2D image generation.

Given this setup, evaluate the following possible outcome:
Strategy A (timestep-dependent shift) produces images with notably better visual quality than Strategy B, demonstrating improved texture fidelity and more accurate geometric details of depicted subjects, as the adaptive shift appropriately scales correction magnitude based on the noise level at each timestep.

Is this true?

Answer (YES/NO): YES